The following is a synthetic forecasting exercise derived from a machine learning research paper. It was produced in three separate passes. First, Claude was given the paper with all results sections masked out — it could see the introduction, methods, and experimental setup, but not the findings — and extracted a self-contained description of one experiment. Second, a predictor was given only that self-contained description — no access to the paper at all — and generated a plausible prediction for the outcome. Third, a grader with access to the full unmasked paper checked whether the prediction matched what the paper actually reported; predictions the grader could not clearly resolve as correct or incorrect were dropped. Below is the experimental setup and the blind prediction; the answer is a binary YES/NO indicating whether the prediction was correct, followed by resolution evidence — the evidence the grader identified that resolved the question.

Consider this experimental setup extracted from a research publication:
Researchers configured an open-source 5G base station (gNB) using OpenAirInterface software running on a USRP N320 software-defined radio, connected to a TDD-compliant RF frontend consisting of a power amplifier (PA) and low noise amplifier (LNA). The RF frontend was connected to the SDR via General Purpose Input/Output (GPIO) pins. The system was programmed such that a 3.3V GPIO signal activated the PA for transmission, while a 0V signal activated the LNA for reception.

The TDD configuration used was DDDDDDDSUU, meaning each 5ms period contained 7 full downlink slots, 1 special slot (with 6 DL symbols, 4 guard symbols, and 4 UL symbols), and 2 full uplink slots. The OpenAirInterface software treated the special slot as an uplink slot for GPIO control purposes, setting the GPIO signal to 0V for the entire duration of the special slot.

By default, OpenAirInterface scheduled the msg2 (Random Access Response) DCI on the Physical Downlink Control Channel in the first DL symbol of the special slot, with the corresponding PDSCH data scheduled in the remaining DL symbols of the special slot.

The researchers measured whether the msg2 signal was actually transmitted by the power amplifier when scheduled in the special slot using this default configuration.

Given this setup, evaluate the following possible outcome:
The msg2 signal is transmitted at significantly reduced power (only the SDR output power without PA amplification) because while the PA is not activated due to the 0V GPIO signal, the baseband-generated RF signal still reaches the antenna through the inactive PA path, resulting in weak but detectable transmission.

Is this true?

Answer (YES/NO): NO